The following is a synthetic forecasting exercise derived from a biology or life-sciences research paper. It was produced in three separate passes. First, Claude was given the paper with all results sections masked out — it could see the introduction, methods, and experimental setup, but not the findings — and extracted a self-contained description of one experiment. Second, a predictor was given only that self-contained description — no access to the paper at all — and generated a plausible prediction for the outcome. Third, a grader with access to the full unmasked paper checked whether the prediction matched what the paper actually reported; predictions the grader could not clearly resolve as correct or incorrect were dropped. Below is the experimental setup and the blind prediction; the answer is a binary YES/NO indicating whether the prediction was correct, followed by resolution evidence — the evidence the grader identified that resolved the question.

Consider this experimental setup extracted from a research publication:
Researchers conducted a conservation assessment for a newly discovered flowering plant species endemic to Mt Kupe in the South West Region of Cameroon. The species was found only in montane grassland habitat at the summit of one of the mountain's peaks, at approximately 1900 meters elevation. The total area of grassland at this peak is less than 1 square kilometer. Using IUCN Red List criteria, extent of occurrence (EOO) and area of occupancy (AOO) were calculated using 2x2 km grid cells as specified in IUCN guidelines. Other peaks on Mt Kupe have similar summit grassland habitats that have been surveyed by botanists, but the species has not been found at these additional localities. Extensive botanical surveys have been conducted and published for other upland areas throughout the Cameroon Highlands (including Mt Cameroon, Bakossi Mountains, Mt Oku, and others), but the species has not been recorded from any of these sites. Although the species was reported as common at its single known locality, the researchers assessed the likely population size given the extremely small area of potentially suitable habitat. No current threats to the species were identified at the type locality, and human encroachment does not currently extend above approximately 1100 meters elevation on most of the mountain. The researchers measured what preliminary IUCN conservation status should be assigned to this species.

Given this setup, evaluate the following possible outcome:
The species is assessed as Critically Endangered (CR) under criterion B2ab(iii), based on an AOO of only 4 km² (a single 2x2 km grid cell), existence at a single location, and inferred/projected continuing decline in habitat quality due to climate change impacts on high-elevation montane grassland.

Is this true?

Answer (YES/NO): NO